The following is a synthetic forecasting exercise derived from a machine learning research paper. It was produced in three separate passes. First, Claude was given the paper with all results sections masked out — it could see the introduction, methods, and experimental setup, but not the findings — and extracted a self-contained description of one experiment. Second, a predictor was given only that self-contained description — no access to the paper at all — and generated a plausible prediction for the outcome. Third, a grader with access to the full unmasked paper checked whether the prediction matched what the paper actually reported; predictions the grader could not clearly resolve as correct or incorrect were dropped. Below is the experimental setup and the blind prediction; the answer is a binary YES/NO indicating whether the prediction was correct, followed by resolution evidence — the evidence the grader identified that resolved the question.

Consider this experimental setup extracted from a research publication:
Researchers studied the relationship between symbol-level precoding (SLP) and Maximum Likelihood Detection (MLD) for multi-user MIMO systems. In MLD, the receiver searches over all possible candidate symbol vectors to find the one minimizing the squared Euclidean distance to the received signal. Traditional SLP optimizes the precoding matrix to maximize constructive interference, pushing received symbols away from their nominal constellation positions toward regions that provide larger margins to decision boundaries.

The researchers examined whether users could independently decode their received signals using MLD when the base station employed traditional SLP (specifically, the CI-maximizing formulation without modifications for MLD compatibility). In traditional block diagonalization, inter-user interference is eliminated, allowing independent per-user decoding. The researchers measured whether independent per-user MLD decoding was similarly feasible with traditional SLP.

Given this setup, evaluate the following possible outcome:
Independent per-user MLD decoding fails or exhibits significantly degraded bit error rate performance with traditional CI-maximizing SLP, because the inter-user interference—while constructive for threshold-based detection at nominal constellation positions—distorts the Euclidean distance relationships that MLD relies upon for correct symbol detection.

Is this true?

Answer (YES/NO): YES